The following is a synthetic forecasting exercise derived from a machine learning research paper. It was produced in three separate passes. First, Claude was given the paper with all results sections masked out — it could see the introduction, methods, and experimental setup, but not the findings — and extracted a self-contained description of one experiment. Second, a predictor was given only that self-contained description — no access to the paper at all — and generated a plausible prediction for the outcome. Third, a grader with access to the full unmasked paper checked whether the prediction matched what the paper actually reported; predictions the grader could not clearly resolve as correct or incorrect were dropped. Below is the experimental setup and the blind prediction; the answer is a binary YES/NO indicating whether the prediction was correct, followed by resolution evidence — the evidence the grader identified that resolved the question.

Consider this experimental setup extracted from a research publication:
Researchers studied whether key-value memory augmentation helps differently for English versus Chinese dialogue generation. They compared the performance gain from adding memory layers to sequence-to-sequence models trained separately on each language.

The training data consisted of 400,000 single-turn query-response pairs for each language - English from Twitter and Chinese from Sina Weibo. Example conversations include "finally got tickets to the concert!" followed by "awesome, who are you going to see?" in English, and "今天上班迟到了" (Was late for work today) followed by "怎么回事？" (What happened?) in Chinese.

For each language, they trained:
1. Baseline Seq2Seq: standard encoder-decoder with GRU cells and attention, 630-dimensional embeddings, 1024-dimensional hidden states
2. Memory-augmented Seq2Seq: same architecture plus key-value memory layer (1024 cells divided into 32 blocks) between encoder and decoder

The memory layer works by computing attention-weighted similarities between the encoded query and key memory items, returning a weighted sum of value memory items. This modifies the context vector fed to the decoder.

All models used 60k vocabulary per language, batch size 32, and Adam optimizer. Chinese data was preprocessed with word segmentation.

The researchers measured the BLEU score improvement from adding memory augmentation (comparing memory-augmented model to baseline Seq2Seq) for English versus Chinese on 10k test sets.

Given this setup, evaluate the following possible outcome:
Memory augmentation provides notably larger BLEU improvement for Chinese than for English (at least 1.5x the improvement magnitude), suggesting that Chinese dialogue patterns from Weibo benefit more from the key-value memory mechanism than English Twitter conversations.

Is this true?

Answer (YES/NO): NO